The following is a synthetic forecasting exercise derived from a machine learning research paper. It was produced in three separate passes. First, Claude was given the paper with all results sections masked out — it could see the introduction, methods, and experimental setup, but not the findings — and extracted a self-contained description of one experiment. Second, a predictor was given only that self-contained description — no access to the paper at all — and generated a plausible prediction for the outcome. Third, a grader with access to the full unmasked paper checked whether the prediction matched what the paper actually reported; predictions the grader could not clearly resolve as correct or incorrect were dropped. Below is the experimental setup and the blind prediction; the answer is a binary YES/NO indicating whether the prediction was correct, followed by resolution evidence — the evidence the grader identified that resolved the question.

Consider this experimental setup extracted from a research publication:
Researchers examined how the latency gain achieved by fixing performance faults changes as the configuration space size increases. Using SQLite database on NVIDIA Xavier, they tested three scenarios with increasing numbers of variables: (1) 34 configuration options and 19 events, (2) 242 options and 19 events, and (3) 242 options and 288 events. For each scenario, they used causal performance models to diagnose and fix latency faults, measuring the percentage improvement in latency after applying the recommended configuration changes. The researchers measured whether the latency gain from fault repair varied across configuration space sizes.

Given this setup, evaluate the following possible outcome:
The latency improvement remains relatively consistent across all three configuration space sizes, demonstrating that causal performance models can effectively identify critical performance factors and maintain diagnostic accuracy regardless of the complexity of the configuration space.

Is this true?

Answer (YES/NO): YES